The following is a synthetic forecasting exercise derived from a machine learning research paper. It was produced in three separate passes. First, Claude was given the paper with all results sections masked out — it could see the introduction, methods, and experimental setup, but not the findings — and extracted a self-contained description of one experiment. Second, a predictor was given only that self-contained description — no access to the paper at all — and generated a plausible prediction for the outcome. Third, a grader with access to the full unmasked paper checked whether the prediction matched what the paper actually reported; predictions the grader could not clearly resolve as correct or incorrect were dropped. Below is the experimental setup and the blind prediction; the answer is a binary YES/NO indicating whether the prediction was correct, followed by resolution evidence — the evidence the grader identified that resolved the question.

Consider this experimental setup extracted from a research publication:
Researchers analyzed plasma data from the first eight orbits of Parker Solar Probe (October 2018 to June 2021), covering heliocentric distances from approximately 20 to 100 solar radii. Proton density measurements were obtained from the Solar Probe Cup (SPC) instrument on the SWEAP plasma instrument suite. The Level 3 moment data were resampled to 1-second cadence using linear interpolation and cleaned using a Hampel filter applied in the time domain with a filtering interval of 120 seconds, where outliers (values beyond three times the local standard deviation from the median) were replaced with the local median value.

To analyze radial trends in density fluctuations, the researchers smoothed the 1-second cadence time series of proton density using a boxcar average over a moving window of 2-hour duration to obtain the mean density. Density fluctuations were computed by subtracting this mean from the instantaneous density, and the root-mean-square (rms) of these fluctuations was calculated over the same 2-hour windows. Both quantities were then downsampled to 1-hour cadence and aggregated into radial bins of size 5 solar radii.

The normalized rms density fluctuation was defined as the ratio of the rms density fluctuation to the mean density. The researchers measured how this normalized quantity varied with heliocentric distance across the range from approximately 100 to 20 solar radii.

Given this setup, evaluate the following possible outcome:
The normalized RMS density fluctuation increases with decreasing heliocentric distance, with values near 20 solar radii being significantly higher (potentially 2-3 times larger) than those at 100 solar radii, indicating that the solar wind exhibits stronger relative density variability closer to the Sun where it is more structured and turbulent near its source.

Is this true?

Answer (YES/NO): NO